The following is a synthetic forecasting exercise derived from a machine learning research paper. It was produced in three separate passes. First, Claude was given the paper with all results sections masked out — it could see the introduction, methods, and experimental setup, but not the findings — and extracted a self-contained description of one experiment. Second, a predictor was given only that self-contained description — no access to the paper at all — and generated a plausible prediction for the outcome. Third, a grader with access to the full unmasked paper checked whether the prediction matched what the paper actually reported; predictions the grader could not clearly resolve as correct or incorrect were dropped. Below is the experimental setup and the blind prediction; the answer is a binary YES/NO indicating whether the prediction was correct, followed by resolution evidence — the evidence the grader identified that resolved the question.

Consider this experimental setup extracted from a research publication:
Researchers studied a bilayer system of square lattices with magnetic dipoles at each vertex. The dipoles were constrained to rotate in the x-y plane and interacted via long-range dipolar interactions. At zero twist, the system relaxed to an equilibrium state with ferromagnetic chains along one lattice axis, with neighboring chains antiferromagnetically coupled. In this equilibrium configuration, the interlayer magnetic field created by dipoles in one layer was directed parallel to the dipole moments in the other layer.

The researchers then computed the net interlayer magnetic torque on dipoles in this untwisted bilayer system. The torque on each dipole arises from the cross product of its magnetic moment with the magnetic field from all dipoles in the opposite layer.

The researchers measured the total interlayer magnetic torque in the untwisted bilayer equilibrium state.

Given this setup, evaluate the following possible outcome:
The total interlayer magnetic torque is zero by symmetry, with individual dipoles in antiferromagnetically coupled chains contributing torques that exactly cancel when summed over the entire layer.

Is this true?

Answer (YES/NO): NO